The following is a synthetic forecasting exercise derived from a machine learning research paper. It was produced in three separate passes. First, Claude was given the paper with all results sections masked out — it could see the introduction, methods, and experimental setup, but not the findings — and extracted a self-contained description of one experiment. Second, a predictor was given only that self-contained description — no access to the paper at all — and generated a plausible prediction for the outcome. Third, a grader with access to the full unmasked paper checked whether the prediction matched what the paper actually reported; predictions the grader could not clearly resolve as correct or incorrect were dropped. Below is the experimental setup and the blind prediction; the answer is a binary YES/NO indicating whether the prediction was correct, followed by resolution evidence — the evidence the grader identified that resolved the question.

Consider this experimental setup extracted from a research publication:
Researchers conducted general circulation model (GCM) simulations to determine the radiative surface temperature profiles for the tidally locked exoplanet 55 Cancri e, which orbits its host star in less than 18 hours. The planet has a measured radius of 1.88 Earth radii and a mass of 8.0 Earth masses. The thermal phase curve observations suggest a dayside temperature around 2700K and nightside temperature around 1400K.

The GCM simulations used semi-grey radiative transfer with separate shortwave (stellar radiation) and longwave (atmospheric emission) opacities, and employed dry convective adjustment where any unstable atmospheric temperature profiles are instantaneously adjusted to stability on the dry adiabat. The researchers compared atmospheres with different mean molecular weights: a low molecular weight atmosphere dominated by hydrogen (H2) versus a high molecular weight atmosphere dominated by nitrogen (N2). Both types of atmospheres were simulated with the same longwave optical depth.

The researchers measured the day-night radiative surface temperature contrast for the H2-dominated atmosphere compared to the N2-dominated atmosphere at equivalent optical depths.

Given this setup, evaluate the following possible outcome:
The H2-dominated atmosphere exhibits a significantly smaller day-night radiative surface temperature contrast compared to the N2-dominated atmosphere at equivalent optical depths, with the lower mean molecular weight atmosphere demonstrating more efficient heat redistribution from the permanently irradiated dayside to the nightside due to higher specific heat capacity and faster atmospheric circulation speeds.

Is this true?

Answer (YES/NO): YES